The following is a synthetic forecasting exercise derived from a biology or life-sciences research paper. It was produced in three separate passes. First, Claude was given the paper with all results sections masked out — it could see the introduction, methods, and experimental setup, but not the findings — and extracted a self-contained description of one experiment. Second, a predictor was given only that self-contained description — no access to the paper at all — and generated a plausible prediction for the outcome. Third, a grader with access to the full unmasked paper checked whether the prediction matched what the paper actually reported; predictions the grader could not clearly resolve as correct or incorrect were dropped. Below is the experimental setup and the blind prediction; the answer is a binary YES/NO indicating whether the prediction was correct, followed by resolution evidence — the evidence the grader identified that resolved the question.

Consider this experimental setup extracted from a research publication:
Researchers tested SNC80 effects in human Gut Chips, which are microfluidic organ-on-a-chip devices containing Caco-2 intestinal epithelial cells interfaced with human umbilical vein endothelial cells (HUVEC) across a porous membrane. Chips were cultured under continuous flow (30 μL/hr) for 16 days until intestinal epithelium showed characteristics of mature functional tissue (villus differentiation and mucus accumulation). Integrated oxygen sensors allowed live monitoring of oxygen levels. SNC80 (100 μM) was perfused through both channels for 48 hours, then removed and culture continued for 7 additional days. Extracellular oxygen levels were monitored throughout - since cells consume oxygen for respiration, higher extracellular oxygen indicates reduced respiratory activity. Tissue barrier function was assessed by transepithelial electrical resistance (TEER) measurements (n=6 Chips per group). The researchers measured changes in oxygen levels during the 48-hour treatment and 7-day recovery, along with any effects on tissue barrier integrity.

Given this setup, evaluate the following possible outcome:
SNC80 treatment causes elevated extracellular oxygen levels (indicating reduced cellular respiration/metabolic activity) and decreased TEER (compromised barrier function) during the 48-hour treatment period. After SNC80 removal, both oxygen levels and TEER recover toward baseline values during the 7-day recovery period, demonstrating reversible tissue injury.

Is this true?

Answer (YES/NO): NO